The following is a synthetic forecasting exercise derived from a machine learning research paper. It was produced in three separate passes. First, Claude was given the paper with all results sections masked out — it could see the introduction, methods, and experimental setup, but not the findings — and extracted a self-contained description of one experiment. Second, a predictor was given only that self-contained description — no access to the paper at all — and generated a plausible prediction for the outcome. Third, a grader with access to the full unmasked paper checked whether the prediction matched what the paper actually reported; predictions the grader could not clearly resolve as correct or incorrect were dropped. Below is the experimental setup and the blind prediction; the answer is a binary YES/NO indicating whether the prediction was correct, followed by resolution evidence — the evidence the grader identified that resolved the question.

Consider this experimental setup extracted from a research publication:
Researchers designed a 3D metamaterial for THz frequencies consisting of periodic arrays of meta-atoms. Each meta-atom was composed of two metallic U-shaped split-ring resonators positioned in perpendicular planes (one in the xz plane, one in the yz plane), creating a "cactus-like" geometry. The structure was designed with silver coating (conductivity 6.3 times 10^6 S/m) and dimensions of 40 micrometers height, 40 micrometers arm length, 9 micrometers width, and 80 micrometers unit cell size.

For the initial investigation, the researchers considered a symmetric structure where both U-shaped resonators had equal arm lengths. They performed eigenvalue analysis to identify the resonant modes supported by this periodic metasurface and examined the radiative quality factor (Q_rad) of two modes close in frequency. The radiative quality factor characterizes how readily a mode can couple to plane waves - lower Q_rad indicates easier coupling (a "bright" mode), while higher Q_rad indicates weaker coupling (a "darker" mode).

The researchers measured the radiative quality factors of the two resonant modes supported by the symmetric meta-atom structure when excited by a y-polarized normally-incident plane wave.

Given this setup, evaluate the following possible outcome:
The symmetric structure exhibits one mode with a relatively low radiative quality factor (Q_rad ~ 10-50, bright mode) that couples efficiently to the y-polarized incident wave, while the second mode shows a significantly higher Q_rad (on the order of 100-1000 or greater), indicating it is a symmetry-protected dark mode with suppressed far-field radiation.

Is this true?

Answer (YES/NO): NO